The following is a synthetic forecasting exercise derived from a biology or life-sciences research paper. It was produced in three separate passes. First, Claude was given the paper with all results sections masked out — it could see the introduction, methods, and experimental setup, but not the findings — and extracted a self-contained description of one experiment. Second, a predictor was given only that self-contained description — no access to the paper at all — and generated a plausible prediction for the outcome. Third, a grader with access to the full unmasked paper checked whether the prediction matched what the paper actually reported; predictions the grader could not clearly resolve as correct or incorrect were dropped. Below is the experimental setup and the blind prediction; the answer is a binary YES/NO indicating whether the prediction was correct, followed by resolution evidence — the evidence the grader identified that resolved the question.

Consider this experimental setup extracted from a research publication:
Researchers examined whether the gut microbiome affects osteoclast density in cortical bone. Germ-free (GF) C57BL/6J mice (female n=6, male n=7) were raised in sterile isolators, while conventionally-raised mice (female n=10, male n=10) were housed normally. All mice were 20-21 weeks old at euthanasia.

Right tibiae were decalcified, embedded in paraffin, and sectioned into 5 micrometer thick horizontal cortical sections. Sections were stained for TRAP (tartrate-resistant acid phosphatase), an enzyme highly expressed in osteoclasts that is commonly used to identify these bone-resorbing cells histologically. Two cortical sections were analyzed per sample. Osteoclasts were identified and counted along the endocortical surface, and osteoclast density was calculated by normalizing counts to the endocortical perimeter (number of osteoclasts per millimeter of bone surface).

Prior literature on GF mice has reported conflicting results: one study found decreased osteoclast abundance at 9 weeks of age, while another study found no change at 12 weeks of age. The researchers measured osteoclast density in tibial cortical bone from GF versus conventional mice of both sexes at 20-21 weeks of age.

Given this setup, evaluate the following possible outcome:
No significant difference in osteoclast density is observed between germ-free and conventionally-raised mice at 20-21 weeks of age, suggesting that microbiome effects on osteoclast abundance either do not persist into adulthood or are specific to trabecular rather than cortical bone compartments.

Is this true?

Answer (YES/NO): NO